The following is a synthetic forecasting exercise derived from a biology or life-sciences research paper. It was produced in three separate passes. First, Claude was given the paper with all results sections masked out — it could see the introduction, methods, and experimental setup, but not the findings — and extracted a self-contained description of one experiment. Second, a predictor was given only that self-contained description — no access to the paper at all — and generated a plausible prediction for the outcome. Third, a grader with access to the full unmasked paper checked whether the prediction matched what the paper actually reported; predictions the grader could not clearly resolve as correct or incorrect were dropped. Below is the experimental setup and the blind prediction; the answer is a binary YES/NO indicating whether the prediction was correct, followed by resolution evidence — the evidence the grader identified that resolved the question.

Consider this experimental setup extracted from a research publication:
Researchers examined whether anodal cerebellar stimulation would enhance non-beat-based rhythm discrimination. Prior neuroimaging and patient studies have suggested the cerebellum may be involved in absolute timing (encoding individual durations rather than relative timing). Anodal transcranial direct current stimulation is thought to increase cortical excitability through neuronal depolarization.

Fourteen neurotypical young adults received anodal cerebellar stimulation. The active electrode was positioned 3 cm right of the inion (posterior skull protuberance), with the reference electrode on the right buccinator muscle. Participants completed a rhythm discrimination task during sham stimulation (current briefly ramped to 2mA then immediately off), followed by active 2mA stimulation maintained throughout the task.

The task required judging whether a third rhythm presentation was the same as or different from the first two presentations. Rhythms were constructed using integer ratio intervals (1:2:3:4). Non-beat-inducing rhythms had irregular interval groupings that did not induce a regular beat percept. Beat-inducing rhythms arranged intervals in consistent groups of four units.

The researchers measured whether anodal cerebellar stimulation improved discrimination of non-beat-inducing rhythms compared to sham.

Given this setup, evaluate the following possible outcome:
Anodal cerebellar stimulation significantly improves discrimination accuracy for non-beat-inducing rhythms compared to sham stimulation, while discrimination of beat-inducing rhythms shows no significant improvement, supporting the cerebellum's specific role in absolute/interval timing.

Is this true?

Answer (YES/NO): NO